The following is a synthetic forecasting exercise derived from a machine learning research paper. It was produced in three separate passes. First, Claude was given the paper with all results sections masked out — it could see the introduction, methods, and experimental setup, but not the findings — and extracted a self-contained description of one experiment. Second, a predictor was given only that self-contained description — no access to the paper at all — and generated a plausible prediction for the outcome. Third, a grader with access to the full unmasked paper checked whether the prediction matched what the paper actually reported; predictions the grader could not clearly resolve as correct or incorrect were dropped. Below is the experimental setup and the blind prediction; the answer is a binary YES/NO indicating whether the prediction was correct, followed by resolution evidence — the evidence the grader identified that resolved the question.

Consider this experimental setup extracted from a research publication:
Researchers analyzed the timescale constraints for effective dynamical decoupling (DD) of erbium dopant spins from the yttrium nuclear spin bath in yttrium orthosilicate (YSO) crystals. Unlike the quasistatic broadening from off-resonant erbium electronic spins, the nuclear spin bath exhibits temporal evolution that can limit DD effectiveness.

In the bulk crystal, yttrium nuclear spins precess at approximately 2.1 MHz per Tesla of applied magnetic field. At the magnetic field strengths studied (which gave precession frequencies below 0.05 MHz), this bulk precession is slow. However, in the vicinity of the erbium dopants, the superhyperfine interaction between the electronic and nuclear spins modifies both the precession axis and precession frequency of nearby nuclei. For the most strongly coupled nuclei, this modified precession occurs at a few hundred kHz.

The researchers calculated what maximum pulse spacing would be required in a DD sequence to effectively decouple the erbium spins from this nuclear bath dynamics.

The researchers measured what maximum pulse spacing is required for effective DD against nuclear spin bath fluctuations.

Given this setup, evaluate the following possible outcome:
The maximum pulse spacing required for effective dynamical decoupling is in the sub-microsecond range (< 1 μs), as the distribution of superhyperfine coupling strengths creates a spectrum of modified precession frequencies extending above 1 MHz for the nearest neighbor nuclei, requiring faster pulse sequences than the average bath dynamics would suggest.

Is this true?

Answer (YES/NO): NO